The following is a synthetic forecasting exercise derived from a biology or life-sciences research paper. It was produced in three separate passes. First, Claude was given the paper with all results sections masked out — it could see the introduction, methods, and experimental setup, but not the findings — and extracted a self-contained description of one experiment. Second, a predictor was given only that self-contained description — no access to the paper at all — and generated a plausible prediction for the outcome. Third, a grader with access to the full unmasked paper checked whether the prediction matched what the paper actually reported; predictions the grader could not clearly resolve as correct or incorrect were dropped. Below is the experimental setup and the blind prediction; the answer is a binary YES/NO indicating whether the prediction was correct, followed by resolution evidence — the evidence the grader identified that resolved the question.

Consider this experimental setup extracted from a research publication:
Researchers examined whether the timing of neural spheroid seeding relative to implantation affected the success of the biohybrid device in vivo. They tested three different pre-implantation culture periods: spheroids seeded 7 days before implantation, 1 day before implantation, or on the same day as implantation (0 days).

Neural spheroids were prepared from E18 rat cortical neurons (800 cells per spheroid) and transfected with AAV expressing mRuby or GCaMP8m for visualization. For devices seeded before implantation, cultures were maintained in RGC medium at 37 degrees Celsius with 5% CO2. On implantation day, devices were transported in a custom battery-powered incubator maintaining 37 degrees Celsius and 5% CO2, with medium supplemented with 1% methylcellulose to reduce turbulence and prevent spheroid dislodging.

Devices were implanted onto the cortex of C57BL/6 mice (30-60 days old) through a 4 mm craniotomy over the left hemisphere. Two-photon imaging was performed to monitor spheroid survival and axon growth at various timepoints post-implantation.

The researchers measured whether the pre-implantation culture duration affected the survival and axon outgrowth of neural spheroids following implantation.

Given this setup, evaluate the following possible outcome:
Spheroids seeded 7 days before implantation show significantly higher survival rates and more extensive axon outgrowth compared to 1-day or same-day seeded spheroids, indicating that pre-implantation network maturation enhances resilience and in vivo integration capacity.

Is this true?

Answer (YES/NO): NO